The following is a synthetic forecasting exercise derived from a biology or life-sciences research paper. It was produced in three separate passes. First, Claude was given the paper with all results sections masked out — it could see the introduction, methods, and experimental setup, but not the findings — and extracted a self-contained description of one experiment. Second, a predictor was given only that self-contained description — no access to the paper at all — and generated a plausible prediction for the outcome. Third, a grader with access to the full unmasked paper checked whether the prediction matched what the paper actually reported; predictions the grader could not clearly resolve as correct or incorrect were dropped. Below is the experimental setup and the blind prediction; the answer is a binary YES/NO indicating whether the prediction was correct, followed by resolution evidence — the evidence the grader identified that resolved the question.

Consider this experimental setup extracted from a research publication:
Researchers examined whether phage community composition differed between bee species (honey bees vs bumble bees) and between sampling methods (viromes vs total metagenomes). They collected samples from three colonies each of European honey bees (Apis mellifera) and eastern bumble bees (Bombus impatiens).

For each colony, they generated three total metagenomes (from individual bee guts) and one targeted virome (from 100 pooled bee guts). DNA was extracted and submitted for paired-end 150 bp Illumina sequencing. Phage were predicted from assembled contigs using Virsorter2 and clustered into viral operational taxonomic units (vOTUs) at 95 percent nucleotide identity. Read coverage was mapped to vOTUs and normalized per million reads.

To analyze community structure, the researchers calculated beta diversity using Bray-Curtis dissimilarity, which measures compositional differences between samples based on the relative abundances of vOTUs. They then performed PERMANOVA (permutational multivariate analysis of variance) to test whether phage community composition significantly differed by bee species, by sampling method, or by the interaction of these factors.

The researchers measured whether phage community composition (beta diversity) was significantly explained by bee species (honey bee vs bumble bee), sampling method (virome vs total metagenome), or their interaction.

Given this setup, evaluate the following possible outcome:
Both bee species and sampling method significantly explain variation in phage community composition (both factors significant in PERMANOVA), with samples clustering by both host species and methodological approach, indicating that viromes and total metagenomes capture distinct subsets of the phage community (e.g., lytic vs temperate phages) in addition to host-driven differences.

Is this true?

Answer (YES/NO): YES